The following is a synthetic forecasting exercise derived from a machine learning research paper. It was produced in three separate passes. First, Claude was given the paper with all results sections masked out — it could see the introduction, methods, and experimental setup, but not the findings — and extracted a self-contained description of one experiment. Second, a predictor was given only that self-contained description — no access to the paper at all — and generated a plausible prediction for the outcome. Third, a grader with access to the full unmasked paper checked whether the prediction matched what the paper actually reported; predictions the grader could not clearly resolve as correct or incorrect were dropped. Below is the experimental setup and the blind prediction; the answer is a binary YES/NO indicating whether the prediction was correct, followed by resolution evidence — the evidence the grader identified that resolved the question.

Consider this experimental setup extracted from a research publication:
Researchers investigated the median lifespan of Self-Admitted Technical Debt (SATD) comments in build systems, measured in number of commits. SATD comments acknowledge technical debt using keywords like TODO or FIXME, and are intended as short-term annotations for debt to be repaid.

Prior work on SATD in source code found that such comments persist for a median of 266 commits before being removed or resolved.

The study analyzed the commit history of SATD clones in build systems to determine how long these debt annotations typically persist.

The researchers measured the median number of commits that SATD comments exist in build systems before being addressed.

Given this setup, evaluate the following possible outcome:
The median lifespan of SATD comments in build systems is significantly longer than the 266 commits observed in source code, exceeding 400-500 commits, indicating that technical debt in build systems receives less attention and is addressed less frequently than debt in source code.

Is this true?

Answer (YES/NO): YES